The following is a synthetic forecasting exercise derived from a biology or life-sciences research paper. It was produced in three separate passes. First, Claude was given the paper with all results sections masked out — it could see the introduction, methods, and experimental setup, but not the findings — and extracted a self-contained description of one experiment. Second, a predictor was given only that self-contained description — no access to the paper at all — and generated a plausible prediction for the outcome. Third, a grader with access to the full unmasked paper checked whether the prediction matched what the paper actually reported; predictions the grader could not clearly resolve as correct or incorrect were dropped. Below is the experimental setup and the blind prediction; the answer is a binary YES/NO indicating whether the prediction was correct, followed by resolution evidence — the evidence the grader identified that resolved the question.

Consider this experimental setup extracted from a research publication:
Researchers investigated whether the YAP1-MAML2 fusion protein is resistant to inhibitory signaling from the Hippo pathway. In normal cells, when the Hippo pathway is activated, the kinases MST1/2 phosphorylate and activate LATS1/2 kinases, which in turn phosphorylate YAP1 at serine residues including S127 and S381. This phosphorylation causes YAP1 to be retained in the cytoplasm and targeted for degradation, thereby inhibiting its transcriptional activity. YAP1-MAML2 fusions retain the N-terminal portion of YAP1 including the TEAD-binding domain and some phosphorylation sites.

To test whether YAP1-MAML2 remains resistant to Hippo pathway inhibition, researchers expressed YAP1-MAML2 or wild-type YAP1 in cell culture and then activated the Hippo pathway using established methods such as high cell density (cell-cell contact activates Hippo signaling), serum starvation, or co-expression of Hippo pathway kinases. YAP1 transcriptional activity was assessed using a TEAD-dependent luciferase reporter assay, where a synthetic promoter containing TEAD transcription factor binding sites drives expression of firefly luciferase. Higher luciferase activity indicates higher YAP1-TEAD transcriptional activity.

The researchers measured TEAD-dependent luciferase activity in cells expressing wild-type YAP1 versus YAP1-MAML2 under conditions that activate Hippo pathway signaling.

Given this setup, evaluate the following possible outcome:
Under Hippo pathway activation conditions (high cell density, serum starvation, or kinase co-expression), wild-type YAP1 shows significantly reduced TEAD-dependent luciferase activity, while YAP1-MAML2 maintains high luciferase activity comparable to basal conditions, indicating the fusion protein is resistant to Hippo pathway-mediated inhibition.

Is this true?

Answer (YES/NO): NO